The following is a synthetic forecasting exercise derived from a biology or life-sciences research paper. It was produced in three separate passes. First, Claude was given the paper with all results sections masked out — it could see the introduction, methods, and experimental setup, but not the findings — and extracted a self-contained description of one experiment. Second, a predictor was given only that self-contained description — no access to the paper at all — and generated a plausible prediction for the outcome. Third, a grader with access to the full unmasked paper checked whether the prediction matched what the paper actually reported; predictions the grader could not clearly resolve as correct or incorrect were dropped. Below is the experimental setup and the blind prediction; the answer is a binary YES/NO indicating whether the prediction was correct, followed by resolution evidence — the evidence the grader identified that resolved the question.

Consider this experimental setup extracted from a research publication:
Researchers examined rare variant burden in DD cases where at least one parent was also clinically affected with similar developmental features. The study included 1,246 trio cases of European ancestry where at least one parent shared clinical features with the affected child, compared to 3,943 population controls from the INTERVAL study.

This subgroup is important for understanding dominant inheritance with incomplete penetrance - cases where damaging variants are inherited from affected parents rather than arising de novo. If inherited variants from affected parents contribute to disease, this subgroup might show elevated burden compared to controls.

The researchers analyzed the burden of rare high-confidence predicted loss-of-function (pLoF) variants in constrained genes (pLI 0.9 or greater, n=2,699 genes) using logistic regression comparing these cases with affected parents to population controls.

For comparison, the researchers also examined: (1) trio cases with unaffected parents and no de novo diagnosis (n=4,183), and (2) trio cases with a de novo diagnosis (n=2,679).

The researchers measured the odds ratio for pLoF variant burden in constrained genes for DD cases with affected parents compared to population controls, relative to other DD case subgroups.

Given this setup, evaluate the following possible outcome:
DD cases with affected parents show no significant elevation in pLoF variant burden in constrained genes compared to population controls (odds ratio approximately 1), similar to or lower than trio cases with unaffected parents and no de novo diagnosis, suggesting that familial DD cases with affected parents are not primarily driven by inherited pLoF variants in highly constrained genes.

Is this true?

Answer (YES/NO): NO